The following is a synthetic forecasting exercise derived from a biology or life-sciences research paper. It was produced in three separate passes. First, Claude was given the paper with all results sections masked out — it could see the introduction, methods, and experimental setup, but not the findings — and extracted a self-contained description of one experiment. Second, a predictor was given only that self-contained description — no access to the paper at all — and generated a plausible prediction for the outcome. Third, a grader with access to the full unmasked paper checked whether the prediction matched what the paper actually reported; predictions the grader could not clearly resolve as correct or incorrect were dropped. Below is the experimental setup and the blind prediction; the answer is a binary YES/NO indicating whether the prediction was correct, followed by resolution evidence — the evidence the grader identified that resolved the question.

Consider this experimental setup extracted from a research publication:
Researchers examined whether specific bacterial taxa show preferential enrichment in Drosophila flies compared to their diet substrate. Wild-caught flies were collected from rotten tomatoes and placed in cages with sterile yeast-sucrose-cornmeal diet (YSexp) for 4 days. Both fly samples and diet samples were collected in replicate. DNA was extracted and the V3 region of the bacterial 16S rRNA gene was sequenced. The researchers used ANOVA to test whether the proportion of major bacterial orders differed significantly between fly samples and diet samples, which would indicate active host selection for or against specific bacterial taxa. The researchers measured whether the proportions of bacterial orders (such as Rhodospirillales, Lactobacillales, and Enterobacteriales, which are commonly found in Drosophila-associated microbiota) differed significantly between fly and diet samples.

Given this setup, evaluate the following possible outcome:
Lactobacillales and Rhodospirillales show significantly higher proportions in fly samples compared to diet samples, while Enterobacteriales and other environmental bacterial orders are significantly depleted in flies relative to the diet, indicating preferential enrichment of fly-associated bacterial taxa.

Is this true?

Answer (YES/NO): NO